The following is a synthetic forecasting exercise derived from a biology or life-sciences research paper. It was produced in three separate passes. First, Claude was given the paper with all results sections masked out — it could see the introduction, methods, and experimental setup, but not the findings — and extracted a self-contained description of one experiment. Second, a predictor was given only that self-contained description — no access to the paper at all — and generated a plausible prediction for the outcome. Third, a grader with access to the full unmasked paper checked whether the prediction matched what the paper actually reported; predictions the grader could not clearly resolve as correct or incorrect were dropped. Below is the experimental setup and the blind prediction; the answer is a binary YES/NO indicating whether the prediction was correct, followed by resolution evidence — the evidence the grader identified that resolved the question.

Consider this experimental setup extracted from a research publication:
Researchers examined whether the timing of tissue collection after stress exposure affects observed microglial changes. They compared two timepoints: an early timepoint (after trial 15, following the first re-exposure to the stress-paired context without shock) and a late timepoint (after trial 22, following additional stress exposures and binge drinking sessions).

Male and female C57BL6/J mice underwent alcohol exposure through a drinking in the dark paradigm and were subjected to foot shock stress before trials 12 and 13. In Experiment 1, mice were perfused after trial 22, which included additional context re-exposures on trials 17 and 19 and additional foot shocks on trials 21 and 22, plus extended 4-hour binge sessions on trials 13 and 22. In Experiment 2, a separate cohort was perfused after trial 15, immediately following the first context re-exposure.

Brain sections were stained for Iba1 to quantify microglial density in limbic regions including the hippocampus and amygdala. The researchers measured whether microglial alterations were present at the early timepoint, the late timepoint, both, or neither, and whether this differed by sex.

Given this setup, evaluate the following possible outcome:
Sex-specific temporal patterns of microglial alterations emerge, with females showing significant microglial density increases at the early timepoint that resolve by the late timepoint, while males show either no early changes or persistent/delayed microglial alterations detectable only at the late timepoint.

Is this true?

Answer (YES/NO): NO